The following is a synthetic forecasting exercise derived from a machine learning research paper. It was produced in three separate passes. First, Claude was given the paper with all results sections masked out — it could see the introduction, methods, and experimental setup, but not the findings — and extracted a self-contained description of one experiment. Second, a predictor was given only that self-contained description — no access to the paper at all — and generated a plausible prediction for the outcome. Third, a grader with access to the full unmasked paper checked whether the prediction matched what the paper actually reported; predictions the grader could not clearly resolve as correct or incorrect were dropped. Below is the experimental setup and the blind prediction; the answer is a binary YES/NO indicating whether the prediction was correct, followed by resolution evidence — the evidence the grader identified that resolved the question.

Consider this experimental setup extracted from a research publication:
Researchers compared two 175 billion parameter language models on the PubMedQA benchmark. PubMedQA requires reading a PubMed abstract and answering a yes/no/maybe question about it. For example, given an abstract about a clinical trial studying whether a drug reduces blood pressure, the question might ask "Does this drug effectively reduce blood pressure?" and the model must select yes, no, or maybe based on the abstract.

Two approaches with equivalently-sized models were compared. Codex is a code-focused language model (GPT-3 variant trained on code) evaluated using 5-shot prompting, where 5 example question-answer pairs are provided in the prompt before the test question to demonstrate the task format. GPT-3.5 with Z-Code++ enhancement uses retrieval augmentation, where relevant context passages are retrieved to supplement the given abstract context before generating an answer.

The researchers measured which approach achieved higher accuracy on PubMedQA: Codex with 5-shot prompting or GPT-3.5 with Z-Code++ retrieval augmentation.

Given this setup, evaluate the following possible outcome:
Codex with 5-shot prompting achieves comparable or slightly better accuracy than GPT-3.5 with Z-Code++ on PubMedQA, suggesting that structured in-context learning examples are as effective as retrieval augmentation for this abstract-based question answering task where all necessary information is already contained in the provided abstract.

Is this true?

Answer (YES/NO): NO